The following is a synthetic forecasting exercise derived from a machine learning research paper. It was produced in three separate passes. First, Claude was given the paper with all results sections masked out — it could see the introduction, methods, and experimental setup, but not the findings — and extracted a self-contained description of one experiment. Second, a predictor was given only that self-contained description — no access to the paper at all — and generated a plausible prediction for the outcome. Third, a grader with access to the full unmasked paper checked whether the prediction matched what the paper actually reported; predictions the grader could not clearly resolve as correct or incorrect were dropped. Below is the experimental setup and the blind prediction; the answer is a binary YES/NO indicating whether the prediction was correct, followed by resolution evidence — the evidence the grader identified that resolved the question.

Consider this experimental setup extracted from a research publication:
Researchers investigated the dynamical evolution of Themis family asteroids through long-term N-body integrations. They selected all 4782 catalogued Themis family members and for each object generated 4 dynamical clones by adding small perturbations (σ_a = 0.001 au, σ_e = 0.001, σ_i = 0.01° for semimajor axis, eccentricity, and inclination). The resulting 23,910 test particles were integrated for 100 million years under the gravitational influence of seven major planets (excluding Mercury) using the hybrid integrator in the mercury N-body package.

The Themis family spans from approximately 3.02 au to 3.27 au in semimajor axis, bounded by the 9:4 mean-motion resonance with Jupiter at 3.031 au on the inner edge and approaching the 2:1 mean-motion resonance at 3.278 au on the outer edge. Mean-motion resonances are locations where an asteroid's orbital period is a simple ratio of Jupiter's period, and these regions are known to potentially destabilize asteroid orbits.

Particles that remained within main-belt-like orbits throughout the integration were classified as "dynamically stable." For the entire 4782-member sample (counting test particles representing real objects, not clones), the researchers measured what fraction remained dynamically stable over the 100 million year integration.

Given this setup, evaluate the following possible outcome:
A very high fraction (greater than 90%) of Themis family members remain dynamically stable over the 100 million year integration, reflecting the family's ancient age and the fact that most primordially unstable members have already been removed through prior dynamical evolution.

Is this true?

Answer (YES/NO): YES